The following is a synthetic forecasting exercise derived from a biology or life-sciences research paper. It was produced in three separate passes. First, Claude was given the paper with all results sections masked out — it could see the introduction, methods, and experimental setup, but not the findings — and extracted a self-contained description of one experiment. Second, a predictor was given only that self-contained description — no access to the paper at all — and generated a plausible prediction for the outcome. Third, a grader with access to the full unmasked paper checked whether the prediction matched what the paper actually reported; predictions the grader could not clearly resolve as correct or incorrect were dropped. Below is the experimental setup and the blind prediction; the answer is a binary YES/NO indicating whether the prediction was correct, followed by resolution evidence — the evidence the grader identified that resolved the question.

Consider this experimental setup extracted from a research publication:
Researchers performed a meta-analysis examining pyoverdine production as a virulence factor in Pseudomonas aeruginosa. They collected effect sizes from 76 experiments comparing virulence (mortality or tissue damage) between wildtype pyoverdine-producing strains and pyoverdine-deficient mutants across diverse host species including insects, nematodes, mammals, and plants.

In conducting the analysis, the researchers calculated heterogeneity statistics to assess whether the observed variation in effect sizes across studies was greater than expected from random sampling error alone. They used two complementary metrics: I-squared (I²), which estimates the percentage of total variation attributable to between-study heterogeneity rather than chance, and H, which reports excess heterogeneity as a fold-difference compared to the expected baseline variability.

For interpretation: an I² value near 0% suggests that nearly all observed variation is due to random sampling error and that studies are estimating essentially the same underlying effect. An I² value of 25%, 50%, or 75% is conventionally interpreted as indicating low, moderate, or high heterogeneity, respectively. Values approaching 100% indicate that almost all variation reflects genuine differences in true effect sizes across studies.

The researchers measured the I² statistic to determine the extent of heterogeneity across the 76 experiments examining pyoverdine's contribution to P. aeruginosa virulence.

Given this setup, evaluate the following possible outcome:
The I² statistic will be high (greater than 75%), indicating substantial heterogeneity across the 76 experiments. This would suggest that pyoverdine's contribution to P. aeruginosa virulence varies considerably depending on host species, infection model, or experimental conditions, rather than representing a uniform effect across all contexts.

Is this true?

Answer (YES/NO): YES